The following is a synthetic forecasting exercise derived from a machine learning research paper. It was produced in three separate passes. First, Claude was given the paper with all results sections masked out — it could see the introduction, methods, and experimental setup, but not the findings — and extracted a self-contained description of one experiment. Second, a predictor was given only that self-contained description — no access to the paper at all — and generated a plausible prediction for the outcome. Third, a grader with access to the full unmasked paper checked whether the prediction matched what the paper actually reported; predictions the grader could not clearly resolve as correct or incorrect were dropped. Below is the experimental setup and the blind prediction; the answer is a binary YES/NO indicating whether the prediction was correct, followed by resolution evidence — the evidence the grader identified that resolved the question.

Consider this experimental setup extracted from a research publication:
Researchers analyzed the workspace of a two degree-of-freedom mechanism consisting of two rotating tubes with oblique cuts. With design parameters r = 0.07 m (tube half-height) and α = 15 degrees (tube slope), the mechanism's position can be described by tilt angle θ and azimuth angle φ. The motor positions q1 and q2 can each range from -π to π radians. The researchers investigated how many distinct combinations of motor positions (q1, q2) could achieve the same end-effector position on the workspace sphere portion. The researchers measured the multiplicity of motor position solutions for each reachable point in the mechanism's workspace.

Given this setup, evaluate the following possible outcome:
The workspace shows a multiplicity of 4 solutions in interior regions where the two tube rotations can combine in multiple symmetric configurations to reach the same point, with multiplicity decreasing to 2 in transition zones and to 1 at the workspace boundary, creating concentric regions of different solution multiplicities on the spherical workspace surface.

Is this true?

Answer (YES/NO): NO